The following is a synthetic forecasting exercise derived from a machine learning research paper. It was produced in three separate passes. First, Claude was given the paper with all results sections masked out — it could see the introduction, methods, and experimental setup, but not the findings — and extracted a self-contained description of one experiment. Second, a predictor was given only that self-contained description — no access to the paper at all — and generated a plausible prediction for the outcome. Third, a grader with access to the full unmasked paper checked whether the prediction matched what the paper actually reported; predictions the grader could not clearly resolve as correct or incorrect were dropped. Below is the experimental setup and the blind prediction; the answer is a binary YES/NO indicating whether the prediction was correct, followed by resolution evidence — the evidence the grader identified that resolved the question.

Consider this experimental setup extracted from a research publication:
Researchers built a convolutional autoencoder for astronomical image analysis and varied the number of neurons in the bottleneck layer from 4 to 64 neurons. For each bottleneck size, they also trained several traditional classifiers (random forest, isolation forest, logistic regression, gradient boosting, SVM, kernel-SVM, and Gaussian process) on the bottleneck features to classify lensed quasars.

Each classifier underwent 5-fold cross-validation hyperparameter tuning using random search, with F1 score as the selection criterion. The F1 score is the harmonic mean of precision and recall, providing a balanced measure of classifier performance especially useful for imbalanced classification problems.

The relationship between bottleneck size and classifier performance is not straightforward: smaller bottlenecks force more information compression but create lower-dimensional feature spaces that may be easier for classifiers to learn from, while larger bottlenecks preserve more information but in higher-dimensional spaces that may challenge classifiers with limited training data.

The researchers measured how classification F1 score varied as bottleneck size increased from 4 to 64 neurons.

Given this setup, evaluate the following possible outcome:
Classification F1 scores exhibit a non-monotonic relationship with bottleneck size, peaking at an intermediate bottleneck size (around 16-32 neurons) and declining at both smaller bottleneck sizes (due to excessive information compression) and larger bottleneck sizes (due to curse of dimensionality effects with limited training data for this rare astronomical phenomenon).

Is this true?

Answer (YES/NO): NO